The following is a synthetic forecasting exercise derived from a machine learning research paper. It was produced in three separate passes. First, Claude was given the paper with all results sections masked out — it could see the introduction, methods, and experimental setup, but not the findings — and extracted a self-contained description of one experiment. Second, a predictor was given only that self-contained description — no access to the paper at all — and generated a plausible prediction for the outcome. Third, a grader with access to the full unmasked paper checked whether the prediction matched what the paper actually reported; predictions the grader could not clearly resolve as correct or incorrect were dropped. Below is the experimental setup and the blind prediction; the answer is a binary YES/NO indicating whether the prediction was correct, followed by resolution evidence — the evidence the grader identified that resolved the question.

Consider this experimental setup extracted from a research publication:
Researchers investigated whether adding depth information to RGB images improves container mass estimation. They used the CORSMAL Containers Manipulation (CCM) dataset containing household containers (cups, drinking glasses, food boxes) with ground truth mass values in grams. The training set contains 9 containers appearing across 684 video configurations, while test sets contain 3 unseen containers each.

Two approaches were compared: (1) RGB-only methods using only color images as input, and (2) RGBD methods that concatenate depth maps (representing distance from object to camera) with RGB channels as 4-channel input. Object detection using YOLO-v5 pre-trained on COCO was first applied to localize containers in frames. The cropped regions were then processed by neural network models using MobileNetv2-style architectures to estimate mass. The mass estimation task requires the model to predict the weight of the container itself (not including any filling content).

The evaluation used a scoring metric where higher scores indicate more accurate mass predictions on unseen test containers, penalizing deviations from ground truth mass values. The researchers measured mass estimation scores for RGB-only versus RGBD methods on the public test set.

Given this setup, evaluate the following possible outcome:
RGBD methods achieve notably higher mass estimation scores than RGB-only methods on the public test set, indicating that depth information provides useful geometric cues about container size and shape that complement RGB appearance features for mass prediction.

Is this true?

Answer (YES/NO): YES